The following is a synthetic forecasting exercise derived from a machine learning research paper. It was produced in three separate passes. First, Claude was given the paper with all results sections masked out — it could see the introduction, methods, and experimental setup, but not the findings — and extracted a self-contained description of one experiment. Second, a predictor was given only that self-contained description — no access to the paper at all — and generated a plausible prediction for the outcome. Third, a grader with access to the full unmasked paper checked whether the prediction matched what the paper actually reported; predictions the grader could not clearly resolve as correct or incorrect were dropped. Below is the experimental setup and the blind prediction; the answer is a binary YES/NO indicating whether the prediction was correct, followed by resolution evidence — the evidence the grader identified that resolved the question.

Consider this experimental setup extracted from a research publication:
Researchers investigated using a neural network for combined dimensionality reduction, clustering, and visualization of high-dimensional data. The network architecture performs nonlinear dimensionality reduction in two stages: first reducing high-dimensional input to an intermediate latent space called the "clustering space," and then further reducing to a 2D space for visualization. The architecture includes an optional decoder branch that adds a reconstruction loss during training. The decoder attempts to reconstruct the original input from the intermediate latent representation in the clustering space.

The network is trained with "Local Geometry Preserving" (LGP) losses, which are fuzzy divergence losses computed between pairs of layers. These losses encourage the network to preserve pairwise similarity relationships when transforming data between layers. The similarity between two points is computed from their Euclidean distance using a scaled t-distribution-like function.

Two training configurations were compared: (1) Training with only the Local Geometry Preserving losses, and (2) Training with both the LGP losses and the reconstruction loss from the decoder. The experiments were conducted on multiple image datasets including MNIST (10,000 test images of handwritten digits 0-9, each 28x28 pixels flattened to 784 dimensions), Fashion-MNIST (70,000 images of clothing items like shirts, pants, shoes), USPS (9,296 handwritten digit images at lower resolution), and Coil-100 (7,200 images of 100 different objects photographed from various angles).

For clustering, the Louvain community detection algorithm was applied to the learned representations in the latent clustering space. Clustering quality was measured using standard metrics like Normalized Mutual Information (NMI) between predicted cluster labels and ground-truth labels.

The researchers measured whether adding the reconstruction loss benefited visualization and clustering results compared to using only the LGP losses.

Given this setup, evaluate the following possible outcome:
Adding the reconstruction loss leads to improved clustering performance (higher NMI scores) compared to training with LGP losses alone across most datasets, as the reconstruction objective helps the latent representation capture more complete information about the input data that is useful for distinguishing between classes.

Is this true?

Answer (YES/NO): YES